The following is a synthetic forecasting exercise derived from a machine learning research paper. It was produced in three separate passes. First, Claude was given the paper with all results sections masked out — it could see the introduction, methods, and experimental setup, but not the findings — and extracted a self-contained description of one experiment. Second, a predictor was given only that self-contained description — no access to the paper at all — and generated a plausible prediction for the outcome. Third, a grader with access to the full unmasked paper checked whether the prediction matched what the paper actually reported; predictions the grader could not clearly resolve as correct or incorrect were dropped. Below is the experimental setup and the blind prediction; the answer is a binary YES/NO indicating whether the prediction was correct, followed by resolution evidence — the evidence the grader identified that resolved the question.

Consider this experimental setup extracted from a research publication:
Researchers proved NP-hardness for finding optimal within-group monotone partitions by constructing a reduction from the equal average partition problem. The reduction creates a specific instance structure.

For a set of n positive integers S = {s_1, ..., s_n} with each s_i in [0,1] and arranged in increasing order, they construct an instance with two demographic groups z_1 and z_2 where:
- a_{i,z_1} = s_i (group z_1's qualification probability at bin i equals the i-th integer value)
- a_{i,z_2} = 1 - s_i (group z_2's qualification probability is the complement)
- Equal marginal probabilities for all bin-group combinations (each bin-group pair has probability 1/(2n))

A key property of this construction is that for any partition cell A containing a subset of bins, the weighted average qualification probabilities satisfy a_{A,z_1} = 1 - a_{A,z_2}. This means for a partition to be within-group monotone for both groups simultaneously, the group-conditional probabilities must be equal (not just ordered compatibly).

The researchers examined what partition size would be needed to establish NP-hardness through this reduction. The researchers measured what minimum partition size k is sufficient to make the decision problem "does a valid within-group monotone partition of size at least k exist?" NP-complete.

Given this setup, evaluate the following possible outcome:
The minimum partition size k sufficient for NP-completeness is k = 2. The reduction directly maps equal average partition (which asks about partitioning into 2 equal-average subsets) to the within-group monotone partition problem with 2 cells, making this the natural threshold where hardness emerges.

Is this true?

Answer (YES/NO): YES